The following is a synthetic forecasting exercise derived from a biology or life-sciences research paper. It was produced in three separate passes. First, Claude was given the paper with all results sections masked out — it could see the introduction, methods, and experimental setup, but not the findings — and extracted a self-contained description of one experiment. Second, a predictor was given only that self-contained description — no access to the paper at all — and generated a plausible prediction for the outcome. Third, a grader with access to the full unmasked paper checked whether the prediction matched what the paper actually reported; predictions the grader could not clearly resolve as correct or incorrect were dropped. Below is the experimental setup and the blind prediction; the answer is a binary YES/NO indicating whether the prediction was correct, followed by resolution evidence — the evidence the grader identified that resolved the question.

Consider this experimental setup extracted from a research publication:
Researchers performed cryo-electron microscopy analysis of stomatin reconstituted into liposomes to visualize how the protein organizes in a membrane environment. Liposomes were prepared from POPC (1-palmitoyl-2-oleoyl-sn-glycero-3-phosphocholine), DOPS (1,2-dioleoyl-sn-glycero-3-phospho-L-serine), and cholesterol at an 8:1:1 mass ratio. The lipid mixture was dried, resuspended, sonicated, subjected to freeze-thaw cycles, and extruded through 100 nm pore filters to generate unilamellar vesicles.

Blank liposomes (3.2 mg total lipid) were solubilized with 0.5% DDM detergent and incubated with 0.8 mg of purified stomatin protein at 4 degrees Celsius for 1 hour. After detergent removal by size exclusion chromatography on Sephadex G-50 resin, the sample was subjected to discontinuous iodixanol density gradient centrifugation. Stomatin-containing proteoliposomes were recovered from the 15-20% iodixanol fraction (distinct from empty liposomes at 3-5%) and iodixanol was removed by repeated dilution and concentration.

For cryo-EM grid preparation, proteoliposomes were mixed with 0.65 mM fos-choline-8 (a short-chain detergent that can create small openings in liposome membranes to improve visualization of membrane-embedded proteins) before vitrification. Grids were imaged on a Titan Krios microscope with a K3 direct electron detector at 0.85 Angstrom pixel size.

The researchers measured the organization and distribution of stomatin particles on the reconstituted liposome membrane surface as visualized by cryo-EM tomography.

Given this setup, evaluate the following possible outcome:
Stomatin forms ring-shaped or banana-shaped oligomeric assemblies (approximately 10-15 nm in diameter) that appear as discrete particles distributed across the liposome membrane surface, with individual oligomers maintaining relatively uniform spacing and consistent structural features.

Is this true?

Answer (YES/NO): NO